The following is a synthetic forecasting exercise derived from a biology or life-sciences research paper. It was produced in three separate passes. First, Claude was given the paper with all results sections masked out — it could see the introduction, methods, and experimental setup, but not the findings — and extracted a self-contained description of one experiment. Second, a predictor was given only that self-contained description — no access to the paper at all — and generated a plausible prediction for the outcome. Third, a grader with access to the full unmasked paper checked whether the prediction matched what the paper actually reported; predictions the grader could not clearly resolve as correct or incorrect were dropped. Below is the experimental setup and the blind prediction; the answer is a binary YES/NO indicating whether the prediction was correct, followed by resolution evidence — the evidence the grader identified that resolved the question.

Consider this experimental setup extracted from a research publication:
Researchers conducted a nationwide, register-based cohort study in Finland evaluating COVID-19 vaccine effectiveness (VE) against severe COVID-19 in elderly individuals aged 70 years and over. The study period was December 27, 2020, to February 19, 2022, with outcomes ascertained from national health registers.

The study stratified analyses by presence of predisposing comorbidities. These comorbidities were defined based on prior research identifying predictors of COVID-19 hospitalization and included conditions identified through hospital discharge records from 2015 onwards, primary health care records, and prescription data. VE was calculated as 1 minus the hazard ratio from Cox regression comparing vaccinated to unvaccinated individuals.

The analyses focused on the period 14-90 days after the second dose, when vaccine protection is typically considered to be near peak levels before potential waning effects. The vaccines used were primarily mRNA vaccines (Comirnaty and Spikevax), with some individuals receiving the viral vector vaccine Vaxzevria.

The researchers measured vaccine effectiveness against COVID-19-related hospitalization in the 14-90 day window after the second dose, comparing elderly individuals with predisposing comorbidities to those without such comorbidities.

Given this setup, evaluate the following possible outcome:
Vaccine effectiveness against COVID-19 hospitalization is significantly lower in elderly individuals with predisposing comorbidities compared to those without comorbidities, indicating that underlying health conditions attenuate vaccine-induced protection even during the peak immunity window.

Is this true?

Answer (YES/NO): NO